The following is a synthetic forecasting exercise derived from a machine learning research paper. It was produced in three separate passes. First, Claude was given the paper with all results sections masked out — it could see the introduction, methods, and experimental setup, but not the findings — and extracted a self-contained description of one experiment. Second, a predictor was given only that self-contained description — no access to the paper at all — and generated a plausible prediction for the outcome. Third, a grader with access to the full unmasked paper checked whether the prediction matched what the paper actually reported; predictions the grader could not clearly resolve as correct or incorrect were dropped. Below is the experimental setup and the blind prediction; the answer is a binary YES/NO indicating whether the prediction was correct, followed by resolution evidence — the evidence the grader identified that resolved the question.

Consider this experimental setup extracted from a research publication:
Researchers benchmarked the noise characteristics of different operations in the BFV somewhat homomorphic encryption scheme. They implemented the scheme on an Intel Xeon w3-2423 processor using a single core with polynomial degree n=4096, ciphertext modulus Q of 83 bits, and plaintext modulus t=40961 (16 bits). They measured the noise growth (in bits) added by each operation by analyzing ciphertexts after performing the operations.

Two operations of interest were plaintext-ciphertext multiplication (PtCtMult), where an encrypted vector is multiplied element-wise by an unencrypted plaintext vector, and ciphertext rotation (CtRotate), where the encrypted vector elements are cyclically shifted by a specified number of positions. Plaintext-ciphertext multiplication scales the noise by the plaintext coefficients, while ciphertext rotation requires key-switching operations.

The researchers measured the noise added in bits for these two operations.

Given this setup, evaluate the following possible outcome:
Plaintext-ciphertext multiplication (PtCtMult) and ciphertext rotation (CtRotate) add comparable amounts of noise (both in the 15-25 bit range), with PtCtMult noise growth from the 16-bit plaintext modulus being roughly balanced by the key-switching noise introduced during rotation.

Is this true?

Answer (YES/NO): NO